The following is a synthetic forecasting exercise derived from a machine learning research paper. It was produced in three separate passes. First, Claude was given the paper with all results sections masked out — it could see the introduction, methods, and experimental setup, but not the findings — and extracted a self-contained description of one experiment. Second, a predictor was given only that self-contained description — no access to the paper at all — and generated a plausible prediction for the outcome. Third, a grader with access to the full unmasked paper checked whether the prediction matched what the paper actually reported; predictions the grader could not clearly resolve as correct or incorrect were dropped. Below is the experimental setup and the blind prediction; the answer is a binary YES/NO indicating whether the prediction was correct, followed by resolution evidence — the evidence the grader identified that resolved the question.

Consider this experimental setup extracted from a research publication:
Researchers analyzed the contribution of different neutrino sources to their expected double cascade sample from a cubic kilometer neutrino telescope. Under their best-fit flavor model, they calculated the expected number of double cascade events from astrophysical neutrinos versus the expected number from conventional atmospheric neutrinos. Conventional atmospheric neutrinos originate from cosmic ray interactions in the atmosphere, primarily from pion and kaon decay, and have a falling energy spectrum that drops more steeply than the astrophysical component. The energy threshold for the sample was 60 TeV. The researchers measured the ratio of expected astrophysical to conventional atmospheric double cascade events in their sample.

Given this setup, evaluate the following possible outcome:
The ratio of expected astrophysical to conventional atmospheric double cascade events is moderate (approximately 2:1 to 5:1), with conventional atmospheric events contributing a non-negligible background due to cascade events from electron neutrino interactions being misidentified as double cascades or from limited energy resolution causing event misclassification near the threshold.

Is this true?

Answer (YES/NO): NO